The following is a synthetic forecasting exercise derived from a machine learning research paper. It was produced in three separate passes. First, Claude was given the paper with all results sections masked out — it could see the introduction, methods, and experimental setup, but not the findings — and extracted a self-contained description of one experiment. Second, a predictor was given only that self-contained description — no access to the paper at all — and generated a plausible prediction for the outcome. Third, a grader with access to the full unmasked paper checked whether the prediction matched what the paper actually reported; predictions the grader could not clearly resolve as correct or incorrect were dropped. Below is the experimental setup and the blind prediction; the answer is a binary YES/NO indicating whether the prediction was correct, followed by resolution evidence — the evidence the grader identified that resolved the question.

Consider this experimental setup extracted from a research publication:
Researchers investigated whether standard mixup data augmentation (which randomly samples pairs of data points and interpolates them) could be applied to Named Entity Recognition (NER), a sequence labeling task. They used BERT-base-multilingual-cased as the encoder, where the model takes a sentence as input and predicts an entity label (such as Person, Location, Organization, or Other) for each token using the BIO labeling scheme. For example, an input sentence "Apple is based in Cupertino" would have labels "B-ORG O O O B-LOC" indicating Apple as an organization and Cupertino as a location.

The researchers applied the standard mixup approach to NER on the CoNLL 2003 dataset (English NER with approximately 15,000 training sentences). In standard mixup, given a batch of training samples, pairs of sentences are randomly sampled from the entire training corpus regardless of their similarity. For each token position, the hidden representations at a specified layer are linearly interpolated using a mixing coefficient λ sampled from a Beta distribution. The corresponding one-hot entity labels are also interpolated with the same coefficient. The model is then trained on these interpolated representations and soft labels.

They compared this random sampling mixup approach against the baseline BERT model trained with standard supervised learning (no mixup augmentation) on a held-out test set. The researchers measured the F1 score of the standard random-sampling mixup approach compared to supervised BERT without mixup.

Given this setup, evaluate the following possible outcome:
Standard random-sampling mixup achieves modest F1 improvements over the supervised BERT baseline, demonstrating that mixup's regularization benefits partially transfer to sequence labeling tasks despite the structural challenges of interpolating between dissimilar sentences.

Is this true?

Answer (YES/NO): NO